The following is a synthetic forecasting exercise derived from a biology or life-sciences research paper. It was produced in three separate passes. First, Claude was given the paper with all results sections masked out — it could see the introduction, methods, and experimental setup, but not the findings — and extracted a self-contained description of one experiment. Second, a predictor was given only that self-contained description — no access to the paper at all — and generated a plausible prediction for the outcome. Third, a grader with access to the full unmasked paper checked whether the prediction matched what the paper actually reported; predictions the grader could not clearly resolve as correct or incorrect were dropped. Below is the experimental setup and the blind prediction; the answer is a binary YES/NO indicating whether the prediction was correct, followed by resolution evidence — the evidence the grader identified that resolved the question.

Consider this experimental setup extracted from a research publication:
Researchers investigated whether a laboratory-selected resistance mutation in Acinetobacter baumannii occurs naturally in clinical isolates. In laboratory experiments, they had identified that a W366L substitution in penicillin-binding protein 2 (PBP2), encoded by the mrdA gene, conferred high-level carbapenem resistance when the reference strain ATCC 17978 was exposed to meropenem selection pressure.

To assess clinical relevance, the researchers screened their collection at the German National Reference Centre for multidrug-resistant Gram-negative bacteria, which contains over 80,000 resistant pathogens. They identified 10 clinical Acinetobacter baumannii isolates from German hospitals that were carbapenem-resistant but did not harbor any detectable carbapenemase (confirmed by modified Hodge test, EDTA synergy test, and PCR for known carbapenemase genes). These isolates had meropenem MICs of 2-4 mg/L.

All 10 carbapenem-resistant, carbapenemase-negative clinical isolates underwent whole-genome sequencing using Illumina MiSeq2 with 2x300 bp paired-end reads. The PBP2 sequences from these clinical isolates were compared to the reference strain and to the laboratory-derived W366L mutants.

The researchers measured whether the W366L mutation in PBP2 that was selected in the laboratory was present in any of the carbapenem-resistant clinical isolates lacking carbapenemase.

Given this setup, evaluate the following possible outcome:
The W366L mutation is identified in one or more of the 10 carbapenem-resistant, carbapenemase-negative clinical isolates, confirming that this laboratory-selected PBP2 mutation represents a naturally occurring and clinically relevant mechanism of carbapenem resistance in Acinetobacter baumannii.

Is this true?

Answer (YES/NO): NO